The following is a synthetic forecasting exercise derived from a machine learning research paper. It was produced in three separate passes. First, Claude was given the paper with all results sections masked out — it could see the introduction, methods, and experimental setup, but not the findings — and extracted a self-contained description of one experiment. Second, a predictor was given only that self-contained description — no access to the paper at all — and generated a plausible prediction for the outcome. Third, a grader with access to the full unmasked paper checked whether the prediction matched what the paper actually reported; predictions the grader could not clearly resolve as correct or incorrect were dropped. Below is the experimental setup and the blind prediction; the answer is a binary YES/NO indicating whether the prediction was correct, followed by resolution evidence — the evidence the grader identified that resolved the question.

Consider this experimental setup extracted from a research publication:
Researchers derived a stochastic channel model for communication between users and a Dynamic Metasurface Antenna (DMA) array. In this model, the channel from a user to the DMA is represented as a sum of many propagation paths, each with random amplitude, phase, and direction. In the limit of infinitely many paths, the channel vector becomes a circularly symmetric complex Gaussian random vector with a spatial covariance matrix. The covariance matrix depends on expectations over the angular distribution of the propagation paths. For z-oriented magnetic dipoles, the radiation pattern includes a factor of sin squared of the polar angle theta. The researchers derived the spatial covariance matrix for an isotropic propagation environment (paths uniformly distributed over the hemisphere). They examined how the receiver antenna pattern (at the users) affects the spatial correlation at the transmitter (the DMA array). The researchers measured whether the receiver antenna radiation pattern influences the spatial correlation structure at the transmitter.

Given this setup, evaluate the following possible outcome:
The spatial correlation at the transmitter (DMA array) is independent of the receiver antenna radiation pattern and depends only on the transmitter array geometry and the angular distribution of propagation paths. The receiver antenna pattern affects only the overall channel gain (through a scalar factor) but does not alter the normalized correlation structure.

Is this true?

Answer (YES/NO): YES